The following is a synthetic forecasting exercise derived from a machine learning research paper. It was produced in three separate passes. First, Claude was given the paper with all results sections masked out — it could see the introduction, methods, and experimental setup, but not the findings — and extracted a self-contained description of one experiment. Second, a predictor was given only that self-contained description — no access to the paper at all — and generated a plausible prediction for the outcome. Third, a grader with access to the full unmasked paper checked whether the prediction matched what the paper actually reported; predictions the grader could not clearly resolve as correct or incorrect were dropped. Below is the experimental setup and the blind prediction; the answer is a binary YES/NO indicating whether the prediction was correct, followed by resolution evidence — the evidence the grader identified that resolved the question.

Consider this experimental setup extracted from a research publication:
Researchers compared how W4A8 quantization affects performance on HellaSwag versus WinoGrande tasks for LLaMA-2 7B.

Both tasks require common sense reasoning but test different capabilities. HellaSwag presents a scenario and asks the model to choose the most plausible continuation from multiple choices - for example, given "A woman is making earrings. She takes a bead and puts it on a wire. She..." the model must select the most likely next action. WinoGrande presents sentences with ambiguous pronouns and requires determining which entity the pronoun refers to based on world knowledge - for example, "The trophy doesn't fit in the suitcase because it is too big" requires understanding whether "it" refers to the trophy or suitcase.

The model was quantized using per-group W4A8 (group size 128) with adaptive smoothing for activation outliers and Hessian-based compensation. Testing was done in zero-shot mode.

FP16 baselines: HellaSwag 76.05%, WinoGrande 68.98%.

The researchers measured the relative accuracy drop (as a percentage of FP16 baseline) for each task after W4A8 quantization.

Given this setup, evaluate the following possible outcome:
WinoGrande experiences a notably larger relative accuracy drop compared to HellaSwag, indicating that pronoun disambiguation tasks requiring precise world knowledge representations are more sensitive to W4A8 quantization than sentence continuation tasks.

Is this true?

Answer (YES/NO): YES